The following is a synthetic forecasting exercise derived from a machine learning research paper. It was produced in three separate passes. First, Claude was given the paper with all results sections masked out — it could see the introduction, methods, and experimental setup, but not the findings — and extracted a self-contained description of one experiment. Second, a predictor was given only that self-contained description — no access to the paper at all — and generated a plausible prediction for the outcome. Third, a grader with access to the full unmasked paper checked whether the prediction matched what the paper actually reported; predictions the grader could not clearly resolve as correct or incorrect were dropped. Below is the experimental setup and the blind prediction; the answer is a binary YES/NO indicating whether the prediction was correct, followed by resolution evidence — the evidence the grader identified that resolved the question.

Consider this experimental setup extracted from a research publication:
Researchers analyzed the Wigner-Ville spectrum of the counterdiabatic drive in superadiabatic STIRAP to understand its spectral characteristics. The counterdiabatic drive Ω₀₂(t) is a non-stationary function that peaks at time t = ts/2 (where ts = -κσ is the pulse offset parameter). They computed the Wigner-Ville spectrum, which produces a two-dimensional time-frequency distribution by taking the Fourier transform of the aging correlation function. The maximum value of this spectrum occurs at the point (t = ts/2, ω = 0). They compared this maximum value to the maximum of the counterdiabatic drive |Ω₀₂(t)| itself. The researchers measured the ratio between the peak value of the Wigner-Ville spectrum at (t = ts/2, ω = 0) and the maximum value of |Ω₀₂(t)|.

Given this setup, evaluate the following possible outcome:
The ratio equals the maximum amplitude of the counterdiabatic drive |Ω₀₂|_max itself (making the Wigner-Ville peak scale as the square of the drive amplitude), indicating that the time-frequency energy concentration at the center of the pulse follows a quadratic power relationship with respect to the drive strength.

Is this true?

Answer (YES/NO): NO